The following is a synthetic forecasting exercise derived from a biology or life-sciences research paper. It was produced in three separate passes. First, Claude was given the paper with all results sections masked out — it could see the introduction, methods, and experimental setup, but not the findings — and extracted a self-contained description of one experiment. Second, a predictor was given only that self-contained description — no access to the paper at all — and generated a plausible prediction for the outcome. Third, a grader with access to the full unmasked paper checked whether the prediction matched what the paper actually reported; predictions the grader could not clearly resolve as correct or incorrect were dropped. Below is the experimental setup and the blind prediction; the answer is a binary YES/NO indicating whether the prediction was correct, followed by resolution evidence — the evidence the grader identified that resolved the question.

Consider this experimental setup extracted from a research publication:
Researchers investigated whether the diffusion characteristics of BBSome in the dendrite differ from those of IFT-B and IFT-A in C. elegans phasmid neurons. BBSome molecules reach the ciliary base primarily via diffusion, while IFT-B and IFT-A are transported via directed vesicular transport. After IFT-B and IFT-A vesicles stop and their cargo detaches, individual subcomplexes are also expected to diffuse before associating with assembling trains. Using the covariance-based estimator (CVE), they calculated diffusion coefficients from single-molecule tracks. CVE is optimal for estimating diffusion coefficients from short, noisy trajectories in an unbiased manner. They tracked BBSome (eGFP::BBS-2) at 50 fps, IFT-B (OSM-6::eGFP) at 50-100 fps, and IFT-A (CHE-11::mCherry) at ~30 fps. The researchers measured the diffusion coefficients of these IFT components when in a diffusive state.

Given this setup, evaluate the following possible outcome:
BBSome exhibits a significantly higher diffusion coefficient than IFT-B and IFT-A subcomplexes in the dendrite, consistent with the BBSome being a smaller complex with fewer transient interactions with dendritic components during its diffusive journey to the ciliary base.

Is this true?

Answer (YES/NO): NO